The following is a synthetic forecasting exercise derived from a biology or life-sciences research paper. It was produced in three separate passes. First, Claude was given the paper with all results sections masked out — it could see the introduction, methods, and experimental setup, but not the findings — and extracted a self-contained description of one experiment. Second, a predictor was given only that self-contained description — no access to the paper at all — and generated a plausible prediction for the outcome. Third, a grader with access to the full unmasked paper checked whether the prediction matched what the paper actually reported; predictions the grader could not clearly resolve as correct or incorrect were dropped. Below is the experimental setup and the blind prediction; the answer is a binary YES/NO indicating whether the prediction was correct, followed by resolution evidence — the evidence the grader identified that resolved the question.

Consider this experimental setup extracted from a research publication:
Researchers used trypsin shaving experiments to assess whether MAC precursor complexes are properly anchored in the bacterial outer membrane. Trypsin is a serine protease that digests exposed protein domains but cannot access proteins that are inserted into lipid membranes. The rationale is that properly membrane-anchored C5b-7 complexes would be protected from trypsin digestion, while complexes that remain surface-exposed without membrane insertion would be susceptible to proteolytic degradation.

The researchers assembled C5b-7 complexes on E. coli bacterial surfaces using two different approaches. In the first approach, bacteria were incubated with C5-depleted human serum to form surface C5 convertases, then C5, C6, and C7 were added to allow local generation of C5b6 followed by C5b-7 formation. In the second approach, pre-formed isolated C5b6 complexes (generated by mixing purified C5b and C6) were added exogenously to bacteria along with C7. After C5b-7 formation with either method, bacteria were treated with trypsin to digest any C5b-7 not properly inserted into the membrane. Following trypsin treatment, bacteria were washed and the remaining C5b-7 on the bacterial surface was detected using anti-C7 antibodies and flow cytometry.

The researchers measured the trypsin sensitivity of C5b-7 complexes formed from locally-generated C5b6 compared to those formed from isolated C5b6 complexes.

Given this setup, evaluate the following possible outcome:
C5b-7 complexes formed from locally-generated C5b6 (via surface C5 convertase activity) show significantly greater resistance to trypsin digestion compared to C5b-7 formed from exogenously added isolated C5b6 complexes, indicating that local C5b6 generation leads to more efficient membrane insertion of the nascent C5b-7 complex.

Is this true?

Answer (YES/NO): YES